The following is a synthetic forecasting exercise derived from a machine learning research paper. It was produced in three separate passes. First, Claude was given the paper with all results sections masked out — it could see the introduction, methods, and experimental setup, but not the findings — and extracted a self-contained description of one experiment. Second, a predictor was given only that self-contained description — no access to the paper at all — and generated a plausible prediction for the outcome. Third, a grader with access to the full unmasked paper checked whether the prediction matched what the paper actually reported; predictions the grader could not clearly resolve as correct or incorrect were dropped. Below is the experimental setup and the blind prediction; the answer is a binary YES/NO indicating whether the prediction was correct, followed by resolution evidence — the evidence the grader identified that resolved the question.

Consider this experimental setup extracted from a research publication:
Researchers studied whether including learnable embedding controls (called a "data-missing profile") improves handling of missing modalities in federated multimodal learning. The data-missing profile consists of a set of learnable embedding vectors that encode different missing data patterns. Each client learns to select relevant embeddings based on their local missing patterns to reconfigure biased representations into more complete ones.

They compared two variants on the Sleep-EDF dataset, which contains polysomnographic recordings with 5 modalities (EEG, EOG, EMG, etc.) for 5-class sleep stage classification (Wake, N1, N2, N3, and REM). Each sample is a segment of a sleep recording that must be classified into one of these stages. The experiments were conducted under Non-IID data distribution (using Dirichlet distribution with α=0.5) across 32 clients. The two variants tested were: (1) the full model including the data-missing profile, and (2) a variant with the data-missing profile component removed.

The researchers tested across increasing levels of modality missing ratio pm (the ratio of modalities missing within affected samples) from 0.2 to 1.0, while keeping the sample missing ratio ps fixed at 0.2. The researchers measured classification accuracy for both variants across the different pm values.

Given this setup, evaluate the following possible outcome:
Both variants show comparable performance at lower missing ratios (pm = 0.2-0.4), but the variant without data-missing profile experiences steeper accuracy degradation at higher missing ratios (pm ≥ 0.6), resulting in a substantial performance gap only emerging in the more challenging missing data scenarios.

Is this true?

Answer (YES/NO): NO